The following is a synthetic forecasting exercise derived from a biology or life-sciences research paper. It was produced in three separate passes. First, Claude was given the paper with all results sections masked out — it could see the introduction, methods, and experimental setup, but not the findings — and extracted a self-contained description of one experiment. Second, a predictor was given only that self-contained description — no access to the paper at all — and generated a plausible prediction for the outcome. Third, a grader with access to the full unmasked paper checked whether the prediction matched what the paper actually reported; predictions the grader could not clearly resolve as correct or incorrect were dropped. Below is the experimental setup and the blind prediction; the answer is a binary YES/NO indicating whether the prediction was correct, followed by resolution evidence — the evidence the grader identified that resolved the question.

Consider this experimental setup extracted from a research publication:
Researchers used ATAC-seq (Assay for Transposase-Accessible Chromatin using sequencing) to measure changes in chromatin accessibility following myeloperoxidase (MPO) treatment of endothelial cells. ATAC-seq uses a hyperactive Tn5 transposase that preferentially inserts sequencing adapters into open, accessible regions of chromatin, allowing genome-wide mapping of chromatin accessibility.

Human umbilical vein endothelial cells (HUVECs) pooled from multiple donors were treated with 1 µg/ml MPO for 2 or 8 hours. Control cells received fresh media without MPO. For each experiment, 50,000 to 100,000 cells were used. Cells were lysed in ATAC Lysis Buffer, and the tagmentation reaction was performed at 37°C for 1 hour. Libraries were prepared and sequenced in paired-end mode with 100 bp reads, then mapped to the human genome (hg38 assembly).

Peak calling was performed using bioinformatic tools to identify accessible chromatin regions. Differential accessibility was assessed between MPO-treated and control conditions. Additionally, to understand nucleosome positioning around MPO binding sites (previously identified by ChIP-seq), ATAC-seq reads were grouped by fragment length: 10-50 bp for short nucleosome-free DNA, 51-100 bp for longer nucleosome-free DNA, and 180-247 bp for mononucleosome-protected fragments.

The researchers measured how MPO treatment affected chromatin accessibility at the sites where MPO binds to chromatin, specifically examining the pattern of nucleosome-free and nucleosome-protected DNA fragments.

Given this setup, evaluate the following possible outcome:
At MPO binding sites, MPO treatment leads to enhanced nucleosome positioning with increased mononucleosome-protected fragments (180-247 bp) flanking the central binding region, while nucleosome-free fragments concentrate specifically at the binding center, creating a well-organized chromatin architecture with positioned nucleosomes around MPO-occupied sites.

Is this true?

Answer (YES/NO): NO